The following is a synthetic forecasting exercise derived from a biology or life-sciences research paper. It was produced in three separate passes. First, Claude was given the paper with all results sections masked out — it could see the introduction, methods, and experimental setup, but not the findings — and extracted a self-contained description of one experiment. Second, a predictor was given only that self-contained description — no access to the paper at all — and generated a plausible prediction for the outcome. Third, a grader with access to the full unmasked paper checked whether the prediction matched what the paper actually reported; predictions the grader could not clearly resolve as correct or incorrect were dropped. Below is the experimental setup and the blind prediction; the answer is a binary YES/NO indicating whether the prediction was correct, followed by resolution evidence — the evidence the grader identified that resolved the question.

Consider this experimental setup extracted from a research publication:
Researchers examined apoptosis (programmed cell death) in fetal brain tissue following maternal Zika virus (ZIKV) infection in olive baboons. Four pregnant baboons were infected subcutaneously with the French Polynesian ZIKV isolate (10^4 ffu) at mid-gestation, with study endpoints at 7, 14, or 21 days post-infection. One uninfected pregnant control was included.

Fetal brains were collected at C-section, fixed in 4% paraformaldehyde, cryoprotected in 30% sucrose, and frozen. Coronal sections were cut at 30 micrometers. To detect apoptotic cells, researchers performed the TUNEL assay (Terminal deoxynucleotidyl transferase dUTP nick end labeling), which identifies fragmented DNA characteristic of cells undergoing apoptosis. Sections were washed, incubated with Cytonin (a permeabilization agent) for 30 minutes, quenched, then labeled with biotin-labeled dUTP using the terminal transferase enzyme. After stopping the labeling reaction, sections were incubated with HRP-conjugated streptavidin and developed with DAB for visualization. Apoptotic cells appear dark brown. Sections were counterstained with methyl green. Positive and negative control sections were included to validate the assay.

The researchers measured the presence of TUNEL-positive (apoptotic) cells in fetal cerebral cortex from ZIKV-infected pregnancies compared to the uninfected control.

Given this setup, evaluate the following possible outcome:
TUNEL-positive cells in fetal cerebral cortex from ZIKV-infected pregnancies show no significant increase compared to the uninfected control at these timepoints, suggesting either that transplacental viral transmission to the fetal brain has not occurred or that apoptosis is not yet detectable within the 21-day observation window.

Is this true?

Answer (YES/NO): NO